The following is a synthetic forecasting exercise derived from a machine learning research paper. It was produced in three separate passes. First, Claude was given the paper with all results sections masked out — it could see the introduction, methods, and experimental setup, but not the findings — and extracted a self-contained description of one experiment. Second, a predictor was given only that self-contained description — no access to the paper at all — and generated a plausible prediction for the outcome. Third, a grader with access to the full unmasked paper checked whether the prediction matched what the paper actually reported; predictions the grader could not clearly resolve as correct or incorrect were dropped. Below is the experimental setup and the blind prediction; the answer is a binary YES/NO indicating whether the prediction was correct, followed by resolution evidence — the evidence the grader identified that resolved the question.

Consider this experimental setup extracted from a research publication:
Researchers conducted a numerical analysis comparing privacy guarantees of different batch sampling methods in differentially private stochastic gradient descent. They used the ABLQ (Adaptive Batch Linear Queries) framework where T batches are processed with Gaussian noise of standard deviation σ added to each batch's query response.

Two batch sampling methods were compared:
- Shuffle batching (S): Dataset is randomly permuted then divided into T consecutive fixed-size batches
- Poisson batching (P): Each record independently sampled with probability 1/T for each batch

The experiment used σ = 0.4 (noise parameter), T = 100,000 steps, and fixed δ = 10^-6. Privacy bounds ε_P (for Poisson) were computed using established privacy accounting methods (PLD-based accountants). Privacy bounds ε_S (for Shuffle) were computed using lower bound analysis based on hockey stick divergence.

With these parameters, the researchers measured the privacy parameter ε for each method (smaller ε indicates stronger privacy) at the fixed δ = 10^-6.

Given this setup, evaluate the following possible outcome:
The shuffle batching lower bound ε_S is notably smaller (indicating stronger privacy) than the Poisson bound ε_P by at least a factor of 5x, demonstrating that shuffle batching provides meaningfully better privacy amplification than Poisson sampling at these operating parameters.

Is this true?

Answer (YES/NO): NO